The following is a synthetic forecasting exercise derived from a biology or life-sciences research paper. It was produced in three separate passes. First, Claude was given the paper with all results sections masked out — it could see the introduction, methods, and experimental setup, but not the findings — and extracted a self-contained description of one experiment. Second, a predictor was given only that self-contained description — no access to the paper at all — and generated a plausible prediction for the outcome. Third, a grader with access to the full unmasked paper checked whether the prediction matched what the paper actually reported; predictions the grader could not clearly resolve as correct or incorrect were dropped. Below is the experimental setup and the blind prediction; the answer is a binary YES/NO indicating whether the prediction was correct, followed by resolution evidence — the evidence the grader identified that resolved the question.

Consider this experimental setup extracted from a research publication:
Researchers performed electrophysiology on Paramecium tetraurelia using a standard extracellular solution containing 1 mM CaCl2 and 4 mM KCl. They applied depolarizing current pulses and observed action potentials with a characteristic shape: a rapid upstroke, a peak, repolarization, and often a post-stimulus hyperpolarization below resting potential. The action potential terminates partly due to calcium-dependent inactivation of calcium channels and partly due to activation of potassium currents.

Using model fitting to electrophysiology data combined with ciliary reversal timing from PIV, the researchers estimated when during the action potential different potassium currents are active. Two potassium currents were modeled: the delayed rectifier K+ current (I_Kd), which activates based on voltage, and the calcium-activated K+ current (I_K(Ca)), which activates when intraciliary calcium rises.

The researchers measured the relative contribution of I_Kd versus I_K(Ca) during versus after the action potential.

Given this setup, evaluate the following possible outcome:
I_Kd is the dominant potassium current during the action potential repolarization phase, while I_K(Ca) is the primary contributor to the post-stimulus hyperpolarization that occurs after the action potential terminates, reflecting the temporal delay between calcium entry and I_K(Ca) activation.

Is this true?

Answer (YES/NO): YES